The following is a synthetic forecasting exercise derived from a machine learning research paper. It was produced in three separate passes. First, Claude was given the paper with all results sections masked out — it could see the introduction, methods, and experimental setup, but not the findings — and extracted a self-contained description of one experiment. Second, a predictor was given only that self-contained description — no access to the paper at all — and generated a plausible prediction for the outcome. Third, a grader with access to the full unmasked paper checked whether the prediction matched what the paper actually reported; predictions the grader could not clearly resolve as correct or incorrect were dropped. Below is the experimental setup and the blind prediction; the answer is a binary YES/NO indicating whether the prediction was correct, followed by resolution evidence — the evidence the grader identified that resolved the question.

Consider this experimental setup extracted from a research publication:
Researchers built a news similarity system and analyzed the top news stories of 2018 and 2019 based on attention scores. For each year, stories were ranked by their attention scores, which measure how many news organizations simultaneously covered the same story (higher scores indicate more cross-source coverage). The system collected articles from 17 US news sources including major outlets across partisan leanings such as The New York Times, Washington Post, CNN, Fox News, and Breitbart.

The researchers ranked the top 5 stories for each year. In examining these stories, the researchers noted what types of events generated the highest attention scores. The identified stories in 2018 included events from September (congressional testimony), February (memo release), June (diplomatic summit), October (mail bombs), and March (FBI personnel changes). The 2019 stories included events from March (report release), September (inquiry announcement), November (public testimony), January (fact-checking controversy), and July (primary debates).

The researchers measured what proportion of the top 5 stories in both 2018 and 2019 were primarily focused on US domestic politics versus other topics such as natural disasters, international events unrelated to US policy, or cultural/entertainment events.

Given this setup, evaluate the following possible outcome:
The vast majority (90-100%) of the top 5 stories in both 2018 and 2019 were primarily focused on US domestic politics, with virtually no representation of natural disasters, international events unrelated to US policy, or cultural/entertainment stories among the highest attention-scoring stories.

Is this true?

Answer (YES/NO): YES